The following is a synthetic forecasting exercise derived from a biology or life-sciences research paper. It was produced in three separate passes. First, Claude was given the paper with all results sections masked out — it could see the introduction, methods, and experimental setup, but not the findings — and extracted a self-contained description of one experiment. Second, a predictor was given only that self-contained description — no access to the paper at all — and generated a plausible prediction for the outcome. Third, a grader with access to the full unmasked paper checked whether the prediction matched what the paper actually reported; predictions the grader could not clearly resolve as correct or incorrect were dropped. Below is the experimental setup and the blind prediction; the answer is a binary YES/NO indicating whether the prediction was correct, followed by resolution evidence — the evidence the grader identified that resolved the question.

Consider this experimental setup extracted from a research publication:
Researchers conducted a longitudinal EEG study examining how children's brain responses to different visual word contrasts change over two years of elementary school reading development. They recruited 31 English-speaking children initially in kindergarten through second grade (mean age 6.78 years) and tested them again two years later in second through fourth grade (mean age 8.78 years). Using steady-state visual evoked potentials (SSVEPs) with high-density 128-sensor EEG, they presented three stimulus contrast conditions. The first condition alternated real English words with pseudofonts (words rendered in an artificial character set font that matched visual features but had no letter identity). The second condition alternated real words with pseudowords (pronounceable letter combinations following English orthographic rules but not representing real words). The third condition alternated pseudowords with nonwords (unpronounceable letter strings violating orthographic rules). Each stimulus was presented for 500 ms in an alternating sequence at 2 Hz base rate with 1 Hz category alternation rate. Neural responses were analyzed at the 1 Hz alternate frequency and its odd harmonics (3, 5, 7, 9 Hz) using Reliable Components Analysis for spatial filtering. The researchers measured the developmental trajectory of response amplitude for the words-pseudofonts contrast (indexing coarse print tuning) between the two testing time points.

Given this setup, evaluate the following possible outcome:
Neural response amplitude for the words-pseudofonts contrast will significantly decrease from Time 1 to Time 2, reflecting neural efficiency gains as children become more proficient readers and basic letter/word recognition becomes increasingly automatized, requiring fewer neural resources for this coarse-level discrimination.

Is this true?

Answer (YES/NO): NO